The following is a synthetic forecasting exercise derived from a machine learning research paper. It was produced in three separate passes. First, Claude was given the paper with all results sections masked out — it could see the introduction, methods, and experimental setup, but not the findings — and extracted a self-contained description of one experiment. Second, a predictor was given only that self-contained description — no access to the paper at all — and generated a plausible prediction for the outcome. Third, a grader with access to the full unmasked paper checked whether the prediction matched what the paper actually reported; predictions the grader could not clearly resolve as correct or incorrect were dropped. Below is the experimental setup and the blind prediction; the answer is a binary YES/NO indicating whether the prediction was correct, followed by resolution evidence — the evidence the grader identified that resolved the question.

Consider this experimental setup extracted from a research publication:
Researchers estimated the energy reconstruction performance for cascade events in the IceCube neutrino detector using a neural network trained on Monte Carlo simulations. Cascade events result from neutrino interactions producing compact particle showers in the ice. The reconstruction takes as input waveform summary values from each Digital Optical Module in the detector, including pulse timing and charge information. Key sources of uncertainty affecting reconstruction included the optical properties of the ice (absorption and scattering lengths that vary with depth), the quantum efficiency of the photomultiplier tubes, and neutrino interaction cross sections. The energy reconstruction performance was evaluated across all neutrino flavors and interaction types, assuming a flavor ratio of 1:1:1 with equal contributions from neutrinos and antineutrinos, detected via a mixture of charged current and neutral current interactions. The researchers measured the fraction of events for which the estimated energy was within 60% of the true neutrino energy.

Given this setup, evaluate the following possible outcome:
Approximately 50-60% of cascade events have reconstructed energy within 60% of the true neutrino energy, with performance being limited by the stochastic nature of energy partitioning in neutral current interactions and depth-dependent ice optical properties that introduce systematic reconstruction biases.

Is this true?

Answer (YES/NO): NO